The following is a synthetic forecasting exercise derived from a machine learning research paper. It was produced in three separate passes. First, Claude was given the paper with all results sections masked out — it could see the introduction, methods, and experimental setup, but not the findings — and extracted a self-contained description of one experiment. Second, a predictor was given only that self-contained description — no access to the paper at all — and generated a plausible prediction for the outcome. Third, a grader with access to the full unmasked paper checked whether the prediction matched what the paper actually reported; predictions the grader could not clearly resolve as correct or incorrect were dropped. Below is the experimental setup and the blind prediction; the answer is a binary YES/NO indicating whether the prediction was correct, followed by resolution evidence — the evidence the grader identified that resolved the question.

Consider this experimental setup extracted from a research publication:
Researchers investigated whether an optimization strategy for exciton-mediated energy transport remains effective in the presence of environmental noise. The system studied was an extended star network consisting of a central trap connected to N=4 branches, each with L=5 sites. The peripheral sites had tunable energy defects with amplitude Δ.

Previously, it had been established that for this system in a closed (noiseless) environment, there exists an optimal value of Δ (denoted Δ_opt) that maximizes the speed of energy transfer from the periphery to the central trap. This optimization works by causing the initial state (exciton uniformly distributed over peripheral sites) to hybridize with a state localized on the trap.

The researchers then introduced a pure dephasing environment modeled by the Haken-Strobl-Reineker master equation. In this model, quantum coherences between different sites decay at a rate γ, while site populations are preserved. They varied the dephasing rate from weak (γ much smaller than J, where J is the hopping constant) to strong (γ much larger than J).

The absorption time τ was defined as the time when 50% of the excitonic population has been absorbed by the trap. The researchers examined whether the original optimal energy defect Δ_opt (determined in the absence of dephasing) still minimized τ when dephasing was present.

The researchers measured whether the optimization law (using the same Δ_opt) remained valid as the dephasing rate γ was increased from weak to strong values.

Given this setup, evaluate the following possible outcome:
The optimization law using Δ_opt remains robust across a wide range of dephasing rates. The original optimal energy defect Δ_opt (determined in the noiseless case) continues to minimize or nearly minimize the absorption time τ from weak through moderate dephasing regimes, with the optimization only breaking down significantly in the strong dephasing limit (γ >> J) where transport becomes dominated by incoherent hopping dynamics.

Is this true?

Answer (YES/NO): NO